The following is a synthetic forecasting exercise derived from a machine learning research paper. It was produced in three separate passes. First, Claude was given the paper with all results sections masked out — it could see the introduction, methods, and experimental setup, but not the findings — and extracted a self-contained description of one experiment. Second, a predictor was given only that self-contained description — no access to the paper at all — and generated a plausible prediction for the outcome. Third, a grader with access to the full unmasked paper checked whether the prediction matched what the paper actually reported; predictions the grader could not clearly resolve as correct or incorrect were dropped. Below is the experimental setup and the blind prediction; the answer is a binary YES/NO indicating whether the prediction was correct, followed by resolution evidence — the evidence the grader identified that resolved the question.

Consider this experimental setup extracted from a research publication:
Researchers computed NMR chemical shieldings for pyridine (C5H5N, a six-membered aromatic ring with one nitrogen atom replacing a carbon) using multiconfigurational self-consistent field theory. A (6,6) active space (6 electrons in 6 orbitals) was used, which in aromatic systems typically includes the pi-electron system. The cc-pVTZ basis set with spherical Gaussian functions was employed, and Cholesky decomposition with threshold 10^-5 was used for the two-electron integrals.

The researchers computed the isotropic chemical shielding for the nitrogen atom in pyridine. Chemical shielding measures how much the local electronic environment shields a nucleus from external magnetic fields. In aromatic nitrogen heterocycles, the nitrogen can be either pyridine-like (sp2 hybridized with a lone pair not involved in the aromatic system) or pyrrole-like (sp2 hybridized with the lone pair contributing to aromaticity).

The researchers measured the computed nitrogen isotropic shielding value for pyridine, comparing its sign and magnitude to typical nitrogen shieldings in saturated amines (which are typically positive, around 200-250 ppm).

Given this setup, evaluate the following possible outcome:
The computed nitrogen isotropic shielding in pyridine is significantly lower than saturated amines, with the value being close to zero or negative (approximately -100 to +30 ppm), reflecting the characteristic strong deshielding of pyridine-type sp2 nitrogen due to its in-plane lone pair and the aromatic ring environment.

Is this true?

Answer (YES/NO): YES